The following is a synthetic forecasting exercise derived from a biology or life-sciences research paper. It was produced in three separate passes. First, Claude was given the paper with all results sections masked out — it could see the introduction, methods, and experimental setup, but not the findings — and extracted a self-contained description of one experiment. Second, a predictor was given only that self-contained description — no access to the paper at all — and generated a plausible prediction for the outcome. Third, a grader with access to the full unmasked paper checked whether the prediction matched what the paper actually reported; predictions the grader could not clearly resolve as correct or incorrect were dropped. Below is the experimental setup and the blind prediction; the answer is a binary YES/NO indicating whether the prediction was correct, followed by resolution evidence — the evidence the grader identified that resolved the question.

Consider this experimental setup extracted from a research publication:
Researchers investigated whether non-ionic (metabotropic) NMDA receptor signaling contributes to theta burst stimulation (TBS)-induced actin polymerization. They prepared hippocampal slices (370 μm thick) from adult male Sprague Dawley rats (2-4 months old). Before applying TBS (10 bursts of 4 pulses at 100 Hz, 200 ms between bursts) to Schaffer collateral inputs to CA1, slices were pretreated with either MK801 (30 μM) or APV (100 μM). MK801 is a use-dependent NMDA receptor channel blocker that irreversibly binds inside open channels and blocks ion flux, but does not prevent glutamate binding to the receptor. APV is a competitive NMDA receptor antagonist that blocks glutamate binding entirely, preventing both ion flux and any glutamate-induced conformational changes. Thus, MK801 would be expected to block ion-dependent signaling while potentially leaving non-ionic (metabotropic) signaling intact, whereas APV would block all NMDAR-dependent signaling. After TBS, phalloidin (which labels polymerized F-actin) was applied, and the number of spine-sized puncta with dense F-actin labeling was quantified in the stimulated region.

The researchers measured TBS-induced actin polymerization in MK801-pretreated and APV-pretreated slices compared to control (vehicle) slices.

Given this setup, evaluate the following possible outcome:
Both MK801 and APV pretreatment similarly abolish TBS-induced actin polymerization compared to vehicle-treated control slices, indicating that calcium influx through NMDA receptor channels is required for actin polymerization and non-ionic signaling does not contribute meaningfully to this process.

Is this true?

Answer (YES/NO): NO